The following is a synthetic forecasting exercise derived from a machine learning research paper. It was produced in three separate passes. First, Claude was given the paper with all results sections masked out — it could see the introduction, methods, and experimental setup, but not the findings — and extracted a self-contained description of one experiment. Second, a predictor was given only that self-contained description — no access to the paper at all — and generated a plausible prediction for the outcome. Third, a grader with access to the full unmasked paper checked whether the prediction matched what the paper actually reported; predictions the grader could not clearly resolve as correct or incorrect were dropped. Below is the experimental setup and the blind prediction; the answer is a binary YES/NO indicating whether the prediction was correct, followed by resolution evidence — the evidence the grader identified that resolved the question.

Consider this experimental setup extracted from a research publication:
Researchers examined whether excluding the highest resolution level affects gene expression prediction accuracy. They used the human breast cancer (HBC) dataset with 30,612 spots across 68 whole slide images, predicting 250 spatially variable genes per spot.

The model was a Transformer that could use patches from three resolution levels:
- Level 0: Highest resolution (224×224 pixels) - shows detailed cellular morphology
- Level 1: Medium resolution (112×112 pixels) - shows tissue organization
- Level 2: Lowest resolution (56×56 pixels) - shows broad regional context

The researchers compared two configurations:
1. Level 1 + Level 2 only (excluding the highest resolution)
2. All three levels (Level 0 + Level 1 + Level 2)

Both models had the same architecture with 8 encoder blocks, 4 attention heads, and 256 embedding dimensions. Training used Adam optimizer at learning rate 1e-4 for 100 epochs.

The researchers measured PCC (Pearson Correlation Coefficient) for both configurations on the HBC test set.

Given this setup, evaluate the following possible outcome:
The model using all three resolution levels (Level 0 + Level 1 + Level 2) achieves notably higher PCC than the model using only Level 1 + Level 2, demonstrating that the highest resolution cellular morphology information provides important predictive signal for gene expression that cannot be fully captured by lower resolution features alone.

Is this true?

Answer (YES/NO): YES